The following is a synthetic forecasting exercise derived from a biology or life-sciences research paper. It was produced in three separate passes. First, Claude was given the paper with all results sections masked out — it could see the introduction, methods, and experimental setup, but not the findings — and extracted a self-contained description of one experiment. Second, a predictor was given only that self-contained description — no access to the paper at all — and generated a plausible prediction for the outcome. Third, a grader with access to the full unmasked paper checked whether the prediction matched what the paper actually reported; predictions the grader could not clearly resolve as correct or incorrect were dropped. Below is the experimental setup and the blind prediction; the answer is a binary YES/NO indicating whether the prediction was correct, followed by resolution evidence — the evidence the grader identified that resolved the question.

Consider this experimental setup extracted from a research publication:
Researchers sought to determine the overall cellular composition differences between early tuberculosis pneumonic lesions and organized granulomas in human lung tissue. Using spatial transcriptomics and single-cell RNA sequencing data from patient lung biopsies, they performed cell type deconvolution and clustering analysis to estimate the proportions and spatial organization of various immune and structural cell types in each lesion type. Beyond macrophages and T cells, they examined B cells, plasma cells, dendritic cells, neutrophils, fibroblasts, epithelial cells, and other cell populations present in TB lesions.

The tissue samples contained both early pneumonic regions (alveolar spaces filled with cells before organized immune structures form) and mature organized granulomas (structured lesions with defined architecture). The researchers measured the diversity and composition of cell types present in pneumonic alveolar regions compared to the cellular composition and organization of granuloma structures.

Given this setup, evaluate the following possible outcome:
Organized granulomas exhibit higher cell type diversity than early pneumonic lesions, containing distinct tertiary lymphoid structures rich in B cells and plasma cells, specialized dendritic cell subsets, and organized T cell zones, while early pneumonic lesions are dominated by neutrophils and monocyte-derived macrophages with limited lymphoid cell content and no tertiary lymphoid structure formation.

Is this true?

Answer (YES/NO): NO